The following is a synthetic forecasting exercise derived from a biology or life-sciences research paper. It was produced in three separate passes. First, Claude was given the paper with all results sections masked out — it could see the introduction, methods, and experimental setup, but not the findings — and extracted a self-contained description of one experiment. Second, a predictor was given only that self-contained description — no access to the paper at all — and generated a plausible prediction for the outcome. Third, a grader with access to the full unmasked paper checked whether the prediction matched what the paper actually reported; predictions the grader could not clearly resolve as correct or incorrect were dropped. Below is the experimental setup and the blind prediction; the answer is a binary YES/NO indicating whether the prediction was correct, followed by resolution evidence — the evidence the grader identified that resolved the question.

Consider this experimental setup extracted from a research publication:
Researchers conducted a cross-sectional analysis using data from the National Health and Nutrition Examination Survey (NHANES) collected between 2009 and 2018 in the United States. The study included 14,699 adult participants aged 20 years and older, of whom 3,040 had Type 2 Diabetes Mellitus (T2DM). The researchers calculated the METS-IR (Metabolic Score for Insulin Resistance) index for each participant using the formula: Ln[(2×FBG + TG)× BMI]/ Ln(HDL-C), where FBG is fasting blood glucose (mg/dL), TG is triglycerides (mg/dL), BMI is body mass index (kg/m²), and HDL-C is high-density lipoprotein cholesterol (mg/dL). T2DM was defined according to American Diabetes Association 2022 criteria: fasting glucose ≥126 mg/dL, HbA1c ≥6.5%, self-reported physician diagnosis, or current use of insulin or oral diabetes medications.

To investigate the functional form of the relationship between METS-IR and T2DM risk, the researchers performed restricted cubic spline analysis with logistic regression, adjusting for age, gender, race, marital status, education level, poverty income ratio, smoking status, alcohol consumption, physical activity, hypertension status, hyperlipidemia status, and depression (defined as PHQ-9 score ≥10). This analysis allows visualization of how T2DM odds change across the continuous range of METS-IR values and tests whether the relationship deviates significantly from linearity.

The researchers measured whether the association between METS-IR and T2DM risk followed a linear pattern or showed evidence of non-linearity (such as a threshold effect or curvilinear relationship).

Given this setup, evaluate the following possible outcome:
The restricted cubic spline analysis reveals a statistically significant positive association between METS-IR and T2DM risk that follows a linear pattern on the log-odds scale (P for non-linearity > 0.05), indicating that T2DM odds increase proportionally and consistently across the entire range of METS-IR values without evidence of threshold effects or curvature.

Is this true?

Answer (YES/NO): YES